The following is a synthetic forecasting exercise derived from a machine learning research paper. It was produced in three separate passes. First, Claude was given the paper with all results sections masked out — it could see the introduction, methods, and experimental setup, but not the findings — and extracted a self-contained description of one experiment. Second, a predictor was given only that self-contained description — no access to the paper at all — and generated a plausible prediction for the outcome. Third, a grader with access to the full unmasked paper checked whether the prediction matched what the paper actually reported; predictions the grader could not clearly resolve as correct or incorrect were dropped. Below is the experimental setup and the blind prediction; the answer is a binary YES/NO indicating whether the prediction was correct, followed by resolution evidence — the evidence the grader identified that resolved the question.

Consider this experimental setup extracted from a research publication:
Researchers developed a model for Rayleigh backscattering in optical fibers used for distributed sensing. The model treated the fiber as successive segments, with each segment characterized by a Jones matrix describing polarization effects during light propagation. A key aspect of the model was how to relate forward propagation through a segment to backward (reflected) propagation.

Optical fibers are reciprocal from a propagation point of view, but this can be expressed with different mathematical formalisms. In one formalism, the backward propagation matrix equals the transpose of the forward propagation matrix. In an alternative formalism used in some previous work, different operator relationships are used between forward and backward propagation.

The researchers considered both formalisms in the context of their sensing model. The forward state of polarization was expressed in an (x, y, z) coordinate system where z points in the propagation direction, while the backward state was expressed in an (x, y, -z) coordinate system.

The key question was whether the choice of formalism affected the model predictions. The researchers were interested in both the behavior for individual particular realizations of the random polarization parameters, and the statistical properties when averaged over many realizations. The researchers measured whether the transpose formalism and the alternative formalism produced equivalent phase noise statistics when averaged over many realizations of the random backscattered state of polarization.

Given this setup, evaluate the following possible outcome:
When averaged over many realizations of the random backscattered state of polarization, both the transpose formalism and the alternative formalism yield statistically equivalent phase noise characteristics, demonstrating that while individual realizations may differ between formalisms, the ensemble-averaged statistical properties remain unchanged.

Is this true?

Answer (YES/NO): YES